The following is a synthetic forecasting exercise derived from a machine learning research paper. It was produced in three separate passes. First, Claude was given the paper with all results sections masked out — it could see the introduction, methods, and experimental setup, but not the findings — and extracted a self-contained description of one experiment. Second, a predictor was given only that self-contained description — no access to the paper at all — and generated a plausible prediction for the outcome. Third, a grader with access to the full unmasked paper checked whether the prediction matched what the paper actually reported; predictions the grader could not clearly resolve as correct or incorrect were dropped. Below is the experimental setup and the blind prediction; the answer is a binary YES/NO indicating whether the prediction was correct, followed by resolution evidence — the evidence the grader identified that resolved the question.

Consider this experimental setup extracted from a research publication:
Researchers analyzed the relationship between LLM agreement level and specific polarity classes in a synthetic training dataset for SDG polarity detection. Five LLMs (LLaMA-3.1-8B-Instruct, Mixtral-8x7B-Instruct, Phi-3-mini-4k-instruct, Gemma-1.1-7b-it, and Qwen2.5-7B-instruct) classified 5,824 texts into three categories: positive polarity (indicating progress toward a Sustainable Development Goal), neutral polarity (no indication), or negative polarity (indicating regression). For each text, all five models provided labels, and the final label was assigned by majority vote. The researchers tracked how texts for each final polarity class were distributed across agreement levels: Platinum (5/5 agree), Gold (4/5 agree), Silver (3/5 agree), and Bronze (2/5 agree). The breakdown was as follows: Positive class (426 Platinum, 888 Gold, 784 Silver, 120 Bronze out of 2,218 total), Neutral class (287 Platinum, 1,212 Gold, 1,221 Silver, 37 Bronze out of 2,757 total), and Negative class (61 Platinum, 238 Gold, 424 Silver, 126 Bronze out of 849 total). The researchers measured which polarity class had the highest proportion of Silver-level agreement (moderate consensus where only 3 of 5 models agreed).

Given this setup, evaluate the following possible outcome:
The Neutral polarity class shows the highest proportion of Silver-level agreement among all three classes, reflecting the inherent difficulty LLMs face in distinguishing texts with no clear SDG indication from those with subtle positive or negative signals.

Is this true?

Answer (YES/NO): NO